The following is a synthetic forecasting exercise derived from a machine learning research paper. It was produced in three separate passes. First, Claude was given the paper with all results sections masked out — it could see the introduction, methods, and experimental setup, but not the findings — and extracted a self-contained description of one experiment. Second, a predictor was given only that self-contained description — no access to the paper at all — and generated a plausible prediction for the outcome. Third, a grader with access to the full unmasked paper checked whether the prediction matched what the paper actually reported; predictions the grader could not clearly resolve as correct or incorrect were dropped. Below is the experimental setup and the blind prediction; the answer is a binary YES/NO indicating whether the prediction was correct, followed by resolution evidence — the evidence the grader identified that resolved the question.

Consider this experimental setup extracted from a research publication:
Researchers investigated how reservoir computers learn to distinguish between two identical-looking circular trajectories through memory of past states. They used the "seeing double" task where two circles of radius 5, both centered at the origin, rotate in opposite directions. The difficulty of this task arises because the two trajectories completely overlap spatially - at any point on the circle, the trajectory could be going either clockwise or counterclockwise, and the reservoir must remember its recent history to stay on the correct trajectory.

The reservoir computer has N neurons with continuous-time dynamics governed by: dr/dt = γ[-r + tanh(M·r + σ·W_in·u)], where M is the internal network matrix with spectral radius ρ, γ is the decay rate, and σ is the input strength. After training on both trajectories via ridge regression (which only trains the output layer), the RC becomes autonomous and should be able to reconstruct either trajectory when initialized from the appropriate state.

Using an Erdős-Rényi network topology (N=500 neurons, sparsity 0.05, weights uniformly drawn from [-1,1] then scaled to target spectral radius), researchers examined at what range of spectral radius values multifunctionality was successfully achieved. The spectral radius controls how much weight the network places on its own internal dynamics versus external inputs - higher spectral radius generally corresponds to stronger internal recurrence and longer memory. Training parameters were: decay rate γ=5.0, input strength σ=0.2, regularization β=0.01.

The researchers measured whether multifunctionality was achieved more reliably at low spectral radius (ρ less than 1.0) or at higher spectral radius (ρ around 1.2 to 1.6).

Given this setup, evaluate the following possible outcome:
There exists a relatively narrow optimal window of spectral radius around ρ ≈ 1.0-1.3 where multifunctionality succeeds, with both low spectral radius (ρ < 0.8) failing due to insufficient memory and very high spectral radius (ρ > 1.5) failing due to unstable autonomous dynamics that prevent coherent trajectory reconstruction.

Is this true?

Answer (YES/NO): NO